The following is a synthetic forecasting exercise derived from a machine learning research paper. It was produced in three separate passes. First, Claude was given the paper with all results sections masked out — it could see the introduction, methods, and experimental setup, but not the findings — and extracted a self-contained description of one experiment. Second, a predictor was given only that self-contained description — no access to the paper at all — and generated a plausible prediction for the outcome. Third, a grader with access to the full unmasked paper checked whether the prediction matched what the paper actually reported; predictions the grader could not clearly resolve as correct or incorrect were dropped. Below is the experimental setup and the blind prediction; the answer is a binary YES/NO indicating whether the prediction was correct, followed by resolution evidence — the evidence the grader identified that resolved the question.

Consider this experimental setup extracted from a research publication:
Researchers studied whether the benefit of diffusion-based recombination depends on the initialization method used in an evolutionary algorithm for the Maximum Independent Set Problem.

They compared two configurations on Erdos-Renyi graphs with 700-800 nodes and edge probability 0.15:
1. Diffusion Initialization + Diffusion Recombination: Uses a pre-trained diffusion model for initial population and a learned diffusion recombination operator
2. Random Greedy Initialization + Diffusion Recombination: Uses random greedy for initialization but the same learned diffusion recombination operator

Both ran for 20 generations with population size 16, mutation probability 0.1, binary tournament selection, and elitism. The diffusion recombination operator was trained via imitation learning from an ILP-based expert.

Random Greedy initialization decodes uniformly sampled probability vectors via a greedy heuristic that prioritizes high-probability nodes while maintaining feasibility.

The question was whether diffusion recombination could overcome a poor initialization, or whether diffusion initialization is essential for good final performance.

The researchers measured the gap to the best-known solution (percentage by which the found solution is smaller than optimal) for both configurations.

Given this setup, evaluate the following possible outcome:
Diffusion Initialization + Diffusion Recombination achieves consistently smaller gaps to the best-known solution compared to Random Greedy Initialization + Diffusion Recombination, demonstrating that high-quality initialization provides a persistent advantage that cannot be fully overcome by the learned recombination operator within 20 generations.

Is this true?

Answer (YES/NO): YES